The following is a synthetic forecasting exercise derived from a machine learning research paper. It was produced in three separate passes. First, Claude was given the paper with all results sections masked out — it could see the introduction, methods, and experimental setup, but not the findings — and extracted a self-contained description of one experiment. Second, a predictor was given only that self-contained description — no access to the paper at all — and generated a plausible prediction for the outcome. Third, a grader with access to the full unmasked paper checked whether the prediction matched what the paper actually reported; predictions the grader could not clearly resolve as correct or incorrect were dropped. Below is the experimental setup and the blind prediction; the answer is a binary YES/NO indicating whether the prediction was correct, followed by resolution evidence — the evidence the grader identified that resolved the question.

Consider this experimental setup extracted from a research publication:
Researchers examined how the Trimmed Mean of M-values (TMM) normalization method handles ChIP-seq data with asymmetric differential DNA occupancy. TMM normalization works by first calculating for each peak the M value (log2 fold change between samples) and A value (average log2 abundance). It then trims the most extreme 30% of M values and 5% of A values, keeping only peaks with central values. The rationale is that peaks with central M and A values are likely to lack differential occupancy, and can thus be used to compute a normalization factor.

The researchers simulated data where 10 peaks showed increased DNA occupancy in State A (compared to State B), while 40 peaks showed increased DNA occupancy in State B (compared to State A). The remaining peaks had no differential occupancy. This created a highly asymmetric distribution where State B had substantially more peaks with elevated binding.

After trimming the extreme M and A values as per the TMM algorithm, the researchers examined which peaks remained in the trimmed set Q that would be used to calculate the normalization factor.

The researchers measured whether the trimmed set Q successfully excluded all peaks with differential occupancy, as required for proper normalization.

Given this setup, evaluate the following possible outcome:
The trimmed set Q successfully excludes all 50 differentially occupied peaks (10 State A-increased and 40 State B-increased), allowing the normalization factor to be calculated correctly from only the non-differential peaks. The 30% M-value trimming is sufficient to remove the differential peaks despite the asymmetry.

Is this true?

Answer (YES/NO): NO